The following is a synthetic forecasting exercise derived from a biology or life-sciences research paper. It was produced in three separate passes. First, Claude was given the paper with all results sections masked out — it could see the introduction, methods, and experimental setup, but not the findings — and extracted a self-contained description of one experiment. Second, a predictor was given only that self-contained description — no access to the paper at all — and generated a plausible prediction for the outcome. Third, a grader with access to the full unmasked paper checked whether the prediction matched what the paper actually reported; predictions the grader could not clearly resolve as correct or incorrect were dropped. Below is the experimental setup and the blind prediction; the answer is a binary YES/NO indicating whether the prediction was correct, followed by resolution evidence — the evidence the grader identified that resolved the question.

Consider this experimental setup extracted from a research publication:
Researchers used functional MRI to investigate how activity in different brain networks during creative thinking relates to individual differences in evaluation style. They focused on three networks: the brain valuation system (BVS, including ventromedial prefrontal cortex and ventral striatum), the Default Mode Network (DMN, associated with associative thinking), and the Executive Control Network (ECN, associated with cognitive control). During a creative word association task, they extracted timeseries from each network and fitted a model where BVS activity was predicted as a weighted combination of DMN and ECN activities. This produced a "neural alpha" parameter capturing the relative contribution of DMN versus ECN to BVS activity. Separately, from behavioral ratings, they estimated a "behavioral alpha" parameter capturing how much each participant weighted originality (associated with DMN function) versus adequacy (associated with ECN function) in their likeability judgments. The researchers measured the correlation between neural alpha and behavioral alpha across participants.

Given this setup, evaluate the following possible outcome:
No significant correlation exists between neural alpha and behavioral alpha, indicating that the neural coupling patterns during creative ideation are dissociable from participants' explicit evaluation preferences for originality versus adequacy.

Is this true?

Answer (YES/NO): NO